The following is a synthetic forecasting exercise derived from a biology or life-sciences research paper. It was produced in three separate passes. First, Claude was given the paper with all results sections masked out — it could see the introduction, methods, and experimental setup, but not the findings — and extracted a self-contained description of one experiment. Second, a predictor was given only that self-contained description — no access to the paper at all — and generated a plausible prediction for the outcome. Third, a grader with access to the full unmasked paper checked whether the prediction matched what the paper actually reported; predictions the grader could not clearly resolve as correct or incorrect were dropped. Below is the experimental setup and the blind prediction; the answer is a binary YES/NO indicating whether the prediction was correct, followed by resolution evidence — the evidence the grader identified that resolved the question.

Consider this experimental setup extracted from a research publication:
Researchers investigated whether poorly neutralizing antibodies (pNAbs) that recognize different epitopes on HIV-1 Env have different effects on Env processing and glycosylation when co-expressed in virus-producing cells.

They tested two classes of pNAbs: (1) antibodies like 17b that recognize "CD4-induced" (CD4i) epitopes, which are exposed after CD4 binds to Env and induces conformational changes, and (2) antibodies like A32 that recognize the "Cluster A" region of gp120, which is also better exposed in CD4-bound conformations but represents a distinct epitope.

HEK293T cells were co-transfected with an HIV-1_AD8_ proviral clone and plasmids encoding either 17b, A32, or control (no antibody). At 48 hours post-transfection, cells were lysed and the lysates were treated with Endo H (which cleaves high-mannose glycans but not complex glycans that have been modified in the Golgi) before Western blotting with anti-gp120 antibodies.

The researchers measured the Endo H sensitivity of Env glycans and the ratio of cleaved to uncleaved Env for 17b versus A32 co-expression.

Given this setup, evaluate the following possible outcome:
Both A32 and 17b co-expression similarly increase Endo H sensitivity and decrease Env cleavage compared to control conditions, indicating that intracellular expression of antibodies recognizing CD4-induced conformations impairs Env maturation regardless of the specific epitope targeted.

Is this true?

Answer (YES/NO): YES